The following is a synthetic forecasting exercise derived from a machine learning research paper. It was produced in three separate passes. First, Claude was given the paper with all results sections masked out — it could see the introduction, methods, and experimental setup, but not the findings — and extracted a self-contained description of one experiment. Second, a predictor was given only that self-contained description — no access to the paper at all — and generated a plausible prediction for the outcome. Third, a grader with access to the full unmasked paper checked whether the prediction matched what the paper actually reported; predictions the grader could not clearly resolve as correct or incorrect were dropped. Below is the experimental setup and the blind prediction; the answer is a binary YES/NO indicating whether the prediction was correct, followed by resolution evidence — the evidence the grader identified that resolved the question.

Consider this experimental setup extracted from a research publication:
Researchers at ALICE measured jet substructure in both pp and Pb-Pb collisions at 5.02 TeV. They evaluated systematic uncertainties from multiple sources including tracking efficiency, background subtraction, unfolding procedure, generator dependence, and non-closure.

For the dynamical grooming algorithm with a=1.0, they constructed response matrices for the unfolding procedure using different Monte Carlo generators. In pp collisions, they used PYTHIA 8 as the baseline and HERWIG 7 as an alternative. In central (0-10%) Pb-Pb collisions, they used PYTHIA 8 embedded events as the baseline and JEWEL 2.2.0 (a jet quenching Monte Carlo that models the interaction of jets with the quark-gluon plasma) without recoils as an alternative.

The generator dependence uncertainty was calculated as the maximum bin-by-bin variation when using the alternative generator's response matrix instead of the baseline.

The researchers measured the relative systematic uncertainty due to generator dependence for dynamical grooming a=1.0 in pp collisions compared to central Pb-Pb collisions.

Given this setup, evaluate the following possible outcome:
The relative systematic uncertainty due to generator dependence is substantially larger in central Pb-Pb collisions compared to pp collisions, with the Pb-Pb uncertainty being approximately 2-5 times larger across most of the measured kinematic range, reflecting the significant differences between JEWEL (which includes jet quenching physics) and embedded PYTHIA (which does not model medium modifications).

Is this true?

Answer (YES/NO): NO